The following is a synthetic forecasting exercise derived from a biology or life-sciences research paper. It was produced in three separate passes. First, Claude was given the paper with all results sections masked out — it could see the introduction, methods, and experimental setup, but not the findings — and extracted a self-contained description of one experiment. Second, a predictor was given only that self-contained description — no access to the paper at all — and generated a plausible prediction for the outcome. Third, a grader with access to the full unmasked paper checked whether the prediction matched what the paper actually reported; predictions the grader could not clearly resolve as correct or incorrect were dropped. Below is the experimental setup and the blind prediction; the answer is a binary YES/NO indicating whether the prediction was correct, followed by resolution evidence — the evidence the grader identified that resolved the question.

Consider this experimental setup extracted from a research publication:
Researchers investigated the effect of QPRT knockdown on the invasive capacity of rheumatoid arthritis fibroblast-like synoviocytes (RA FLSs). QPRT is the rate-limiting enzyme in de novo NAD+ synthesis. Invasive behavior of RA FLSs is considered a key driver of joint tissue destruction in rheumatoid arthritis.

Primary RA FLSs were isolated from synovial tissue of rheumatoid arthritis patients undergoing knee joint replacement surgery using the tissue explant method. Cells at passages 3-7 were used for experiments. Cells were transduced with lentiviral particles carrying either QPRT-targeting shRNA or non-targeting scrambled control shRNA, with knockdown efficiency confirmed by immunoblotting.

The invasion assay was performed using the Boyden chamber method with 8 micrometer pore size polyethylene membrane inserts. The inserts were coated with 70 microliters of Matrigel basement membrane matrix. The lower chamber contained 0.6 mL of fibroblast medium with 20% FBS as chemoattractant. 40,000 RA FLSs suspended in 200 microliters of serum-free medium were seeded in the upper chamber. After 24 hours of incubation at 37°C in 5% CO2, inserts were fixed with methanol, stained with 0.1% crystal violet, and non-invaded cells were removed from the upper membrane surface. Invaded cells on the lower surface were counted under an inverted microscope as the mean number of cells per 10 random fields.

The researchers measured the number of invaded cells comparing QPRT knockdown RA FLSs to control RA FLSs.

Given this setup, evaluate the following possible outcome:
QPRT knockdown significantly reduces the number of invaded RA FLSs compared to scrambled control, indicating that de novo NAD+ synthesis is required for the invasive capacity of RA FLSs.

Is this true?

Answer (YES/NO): NO